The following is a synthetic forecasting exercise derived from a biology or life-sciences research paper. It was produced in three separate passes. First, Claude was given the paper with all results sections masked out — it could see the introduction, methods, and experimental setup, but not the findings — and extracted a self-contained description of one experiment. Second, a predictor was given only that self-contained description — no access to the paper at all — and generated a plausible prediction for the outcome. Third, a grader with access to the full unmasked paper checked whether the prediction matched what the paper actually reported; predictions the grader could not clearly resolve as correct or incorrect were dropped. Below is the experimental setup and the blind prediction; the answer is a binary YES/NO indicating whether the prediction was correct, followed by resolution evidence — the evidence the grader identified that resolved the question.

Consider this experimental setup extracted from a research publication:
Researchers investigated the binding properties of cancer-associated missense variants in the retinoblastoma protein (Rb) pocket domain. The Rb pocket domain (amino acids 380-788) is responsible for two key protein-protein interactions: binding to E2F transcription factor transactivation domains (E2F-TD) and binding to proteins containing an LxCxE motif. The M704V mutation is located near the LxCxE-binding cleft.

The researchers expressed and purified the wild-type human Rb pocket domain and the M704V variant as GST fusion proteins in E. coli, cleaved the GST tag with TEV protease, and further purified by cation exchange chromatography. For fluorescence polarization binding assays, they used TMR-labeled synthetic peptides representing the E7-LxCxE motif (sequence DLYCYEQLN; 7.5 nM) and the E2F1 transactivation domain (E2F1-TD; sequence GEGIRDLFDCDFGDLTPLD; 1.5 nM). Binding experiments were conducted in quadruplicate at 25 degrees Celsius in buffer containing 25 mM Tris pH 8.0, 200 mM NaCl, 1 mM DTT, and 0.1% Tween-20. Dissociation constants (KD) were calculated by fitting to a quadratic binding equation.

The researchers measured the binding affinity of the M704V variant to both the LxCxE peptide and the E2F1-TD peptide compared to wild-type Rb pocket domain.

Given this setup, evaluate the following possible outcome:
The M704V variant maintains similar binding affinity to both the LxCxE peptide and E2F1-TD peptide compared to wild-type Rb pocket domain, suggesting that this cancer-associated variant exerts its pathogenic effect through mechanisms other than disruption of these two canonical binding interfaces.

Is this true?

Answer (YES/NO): NO